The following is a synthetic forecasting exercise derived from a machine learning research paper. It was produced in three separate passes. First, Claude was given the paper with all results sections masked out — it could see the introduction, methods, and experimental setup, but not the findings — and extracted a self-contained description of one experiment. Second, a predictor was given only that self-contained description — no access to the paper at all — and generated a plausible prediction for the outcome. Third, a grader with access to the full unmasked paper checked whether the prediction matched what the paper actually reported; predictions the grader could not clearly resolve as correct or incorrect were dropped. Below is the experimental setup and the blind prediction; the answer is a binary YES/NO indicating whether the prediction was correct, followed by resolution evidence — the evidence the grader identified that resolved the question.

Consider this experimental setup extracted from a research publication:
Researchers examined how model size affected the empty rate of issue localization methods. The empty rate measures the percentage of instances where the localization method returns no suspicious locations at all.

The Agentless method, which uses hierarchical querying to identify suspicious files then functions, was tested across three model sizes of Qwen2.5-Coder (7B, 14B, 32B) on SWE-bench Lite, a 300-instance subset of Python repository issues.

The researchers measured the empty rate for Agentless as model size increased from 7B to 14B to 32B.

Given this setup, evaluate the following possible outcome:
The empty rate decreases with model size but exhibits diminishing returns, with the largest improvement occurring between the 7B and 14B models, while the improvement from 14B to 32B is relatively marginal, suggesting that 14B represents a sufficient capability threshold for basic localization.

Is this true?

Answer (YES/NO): NO